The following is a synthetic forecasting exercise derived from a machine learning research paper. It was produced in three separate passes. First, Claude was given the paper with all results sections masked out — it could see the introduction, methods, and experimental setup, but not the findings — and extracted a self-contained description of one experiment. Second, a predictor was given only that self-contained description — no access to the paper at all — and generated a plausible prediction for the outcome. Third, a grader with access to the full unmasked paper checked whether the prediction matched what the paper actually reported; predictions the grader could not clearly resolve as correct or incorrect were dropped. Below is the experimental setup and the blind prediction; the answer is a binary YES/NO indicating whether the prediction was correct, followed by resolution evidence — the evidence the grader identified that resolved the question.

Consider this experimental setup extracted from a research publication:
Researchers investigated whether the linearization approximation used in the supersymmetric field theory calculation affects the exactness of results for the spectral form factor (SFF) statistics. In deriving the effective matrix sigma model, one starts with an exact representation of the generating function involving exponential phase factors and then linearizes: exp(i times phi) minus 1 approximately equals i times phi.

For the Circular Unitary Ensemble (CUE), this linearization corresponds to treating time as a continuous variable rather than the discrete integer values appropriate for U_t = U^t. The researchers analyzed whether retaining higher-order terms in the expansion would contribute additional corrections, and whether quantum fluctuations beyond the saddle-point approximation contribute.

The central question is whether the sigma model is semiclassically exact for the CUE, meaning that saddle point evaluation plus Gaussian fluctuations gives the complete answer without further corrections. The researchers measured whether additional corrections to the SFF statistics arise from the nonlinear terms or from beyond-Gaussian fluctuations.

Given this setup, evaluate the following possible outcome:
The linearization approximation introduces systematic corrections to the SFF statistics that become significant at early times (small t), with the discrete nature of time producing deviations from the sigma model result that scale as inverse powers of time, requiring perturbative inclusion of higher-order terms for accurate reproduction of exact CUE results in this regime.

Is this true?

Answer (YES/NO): NO